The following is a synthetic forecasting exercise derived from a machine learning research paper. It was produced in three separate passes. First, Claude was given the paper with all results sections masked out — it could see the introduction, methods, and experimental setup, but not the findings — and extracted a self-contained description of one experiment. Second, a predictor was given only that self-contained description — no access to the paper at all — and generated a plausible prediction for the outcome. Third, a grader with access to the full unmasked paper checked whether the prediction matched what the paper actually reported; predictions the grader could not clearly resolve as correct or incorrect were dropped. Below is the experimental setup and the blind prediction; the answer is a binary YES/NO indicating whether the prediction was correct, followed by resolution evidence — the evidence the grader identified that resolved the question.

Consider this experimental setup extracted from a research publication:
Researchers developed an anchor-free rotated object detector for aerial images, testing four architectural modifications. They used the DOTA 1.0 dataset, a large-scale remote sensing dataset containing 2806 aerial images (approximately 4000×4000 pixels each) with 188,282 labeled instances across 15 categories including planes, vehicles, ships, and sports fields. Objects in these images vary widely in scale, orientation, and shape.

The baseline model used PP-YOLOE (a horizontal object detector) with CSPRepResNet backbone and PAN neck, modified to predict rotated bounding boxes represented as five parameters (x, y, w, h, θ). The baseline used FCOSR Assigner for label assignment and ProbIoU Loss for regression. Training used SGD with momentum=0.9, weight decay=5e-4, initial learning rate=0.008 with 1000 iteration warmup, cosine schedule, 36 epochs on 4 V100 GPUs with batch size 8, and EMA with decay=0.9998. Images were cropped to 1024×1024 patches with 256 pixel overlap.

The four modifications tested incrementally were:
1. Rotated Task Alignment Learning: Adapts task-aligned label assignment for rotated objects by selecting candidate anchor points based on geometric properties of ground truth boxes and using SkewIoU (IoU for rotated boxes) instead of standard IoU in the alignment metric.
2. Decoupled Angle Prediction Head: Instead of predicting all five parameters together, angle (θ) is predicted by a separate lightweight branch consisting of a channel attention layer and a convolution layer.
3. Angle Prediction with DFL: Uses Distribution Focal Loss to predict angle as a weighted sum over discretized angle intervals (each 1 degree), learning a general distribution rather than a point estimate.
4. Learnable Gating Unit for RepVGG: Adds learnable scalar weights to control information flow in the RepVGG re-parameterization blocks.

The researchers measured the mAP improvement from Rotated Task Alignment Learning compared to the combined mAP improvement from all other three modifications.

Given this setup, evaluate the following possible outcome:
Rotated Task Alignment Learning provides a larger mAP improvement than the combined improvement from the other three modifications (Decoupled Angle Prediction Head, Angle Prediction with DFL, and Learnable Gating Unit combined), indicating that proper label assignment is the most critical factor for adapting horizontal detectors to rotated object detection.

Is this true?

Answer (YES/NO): YES